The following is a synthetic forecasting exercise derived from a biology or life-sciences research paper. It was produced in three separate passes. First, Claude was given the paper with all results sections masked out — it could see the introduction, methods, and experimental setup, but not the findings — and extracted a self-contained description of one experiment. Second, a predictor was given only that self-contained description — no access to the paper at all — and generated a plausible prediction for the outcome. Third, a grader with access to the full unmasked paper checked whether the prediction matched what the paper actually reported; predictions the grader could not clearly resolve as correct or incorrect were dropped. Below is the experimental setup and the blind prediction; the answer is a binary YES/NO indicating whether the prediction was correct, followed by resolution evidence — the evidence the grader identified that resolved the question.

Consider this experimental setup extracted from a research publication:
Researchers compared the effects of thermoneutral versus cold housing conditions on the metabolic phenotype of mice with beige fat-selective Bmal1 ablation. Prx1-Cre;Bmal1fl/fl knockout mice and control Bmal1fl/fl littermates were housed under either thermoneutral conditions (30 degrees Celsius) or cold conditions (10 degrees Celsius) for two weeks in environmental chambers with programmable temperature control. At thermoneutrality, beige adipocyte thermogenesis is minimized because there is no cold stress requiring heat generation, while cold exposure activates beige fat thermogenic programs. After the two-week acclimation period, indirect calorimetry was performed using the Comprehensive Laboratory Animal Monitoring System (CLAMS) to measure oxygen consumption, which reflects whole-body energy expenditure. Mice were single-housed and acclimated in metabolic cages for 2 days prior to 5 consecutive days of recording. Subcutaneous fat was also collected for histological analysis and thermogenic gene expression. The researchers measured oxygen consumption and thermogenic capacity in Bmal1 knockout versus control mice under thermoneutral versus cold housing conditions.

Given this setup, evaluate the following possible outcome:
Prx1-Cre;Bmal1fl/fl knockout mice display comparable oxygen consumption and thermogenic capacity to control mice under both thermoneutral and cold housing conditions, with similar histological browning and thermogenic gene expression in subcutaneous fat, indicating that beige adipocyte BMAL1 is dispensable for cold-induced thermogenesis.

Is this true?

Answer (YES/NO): NO